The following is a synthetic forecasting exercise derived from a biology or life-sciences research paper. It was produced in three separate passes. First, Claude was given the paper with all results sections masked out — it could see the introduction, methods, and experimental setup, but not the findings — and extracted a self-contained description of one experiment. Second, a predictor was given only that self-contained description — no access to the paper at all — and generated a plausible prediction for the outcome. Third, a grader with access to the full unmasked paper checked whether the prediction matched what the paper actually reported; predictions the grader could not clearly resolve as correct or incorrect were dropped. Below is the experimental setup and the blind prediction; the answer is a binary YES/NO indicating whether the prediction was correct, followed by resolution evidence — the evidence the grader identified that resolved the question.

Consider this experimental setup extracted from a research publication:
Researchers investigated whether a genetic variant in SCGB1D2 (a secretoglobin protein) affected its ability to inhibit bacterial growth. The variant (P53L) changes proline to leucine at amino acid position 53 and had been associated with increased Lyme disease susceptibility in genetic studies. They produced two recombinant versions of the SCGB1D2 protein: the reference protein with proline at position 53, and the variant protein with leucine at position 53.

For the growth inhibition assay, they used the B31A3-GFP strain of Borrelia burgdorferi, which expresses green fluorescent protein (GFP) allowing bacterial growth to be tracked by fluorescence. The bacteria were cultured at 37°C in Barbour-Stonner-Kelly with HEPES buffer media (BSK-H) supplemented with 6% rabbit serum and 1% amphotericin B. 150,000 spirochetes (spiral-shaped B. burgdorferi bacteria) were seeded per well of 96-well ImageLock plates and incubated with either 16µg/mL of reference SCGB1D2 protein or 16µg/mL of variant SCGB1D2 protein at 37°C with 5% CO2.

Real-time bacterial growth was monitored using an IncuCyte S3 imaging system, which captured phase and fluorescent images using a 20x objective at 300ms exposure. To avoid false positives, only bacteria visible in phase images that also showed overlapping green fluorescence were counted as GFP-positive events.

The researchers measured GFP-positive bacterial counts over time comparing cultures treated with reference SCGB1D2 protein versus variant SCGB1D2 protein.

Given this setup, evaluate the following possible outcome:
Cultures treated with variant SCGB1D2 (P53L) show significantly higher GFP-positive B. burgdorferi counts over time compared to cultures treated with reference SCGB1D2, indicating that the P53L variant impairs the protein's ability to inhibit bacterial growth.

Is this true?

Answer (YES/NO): NO